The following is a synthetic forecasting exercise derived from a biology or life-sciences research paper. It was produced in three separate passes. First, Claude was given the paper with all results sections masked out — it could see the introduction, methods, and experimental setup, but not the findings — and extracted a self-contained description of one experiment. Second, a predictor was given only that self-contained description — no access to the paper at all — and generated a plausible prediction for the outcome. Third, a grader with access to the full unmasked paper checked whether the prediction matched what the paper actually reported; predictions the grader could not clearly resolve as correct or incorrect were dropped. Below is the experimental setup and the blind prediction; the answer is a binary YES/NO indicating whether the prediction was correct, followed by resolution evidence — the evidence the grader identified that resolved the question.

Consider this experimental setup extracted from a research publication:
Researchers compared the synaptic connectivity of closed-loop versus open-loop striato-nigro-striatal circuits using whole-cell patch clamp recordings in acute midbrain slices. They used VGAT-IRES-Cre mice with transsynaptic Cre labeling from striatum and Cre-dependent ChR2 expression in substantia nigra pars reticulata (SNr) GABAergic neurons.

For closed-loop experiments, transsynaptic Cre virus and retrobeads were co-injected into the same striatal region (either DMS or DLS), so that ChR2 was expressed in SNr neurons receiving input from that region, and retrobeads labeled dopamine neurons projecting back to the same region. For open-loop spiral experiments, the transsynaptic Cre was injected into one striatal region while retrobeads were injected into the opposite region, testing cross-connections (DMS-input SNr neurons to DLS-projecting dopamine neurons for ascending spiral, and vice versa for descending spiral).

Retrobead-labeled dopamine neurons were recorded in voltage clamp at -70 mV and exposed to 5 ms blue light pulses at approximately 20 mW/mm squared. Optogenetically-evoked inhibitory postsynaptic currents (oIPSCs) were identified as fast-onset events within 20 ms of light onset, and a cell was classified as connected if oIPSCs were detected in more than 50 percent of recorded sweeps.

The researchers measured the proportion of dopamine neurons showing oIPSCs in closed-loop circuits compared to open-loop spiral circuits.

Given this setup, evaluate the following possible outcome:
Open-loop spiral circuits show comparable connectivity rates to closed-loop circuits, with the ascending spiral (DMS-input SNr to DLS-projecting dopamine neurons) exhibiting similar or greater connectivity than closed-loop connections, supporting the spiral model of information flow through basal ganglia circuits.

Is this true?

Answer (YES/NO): NO